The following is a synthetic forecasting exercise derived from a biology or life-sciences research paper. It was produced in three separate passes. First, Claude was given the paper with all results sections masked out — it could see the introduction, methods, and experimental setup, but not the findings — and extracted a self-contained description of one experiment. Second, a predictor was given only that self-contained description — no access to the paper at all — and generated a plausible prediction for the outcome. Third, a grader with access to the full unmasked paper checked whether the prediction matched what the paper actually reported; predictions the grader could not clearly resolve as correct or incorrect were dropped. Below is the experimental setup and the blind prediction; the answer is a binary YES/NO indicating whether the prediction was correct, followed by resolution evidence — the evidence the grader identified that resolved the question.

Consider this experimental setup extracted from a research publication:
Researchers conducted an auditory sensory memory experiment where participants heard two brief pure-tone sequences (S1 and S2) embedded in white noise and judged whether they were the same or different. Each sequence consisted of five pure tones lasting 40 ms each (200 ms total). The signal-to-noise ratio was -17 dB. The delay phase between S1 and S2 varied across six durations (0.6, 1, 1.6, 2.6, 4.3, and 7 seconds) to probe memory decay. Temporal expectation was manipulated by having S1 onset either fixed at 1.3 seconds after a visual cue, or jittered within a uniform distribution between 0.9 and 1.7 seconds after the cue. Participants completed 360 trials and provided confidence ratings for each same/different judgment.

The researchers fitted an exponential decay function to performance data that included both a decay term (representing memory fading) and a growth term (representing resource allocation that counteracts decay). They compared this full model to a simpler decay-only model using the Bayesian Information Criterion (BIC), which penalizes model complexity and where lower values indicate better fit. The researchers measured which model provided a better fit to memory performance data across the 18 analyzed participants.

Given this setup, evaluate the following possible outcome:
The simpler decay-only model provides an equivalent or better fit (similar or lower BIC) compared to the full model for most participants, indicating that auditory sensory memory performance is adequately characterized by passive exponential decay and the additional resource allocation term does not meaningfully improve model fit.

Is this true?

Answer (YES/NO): NO